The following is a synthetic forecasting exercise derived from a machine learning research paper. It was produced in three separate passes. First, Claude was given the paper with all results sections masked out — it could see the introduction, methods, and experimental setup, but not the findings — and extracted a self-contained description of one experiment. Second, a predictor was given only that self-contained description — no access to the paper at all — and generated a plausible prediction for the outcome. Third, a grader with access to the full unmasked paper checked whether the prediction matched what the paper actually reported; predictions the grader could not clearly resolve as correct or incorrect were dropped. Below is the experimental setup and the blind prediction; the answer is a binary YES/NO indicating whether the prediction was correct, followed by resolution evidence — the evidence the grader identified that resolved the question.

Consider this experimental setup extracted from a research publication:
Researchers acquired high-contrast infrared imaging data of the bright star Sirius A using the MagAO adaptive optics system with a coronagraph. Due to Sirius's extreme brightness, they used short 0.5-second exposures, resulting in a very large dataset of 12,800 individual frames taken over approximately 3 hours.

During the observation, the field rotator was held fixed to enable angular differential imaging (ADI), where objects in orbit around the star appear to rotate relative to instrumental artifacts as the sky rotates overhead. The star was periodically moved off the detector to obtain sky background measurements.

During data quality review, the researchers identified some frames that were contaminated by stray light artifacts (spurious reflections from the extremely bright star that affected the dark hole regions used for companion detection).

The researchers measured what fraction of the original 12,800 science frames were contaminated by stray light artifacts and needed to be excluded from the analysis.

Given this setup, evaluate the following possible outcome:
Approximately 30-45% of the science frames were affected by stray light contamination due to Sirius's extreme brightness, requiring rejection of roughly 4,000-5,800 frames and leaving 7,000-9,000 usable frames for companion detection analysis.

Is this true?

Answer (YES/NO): NO